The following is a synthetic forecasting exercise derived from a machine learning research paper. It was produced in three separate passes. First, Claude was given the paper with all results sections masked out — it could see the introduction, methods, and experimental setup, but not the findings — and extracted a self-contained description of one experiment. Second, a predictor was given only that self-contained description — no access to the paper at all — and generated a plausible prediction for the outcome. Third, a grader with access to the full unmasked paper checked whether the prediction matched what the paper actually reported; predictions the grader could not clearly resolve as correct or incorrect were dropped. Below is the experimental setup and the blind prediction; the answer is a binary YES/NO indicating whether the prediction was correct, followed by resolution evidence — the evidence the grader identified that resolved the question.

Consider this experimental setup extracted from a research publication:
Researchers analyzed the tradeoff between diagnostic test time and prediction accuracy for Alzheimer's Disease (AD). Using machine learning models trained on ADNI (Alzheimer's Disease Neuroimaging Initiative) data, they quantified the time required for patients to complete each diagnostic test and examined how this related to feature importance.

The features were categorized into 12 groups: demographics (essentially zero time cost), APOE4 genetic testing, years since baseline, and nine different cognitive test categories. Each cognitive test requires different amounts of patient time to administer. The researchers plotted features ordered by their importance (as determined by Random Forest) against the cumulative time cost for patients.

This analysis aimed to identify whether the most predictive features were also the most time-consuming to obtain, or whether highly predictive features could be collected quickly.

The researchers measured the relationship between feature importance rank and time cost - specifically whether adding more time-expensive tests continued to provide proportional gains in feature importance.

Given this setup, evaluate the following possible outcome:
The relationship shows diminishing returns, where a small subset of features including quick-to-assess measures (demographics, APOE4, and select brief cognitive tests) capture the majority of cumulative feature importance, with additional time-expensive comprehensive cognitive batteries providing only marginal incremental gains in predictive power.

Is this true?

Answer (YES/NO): NO